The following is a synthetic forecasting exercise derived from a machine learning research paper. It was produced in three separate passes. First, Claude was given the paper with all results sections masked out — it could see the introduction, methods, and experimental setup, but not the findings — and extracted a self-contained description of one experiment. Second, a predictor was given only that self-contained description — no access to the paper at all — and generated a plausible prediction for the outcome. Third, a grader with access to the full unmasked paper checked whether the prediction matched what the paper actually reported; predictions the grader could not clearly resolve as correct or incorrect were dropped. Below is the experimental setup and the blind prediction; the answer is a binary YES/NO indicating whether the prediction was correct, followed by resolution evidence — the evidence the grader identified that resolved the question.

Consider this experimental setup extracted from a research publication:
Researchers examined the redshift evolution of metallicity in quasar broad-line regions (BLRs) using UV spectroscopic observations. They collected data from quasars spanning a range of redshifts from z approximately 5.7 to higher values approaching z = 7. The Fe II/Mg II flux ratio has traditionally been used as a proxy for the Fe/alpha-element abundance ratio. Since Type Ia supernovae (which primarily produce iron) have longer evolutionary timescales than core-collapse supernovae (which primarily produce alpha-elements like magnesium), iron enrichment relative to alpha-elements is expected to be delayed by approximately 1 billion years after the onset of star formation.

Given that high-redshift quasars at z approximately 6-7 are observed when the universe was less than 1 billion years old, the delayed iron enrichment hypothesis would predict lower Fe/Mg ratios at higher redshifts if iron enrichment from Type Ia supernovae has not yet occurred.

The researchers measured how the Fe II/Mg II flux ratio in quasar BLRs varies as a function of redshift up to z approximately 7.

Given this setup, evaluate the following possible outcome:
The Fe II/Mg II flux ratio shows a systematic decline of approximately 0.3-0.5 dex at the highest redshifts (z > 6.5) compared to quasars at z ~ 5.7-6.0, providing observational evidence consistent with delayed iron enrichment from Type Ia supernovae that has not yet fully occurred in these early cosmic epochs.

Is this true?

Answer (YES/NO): NO